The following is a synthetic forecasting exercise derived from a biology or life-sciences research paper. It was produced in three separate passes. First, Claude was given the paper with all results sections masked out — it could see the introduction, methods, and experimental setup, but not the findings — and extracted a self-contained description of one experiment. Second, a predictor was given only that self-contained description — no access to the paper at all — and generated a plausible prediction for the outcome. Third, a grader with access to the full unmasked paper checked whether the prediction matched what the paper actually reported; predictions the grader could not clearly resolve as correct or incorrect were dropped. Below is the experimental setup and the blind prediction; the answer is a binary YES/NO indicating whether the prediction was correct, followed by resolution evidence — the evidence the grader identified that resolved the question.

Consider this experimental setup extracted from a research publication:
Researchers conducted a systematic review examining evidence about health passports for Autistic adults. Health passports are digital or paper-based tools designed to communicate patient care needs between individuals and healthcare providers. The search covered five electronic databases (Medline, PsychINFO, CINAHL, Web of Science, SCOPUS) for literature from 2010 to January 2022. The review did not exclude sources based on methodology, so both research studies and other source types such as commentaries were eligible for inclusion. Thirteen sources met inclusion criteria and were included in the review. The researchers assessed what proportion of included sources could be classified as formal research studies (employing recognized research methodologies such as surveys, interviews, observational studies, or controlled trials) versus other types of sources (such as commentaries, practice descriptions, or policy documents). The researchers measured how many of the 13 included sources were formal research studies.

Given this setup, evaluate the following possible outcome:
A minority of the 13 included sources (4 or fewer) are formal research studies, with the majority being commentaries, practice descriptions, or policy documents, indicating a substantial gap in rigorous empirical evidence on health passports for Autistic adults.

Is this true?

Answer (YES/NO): NO